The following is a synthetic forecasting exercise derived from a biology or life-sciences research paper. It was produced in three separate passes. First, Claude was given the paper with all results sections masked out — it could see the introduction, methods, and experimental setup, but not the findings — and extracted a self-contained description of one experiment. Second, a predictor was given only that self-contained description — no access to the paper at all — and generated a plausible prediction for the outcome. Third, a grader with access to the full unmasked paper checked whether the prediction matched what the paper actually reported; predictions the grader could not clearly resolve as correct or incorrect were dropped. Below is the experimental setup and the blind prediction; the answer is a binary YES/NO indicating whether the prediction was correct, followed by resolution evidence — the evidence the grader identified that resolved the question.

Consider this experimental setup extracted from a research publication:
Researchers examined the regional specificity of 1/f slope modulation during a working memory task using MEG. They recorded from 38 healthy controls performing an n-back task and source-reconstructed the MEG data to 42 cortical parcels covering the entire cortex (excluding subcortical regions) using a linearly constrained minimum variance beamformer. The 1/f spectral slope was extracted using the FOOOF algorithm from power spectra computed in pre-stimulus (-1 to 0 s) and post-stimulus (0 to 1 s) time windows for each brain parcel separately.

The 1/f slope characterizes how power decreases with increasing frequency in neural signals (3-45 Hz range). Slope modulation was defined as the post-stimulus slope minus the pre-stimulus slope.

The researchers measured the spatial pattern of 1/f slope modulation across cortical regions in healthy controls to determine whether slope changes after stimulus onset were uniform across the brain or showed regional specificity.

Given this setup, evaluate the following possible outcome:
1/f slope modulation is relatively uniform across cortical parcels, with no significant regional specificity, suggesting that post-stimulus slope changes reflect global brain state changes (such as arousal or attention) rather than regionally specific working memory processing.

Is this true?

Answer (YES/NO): NO